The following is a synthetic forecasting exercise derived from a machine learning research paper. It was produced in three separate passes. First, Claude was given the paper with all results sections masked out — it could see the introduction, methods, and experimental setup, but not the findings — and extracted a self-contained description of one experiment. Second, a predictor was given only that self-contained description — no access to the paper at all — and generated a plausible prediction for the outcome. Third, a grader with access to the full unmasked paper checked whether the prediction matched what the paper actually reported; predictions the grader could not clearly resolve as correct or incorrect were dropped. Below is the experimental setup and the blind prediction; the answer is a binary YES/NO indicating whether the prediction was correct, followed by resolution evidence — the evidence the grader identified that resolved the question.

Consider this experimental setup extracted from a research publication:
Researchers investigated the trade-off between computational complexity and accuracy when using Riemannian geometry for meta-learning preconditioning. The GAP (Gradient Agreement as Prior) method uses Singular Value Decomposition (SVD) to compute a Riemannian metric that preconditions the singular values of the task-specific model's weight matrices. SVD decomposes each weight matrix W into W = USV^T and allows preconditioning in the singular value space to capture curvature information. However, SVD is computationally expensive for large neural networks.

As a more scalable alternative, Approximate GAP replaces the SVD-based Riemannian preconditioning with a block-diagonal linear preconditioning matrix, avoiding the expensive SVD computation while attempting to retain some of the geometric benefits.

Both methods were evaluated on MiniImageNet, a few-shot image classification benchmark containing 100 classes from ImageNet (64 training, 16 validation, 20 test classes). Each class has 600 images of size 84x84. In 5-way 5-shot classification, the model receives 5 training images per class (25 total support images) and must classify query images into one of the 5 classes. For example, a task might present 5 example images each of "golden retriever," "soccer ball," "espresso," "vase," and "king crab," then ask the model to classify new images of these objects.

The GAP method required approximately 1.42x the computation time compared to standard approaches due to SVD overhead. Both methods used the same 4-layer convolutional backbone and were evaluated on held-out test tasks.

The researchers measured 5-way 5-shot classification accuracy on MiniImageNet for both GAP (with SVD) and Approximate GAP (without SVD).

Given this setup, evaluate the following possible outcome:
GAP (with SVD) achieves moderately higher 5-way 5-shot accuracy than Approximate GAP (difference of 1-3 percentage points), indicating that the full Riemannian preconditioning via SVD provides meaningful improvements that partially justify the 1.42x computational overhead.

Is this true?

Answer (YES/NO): NO